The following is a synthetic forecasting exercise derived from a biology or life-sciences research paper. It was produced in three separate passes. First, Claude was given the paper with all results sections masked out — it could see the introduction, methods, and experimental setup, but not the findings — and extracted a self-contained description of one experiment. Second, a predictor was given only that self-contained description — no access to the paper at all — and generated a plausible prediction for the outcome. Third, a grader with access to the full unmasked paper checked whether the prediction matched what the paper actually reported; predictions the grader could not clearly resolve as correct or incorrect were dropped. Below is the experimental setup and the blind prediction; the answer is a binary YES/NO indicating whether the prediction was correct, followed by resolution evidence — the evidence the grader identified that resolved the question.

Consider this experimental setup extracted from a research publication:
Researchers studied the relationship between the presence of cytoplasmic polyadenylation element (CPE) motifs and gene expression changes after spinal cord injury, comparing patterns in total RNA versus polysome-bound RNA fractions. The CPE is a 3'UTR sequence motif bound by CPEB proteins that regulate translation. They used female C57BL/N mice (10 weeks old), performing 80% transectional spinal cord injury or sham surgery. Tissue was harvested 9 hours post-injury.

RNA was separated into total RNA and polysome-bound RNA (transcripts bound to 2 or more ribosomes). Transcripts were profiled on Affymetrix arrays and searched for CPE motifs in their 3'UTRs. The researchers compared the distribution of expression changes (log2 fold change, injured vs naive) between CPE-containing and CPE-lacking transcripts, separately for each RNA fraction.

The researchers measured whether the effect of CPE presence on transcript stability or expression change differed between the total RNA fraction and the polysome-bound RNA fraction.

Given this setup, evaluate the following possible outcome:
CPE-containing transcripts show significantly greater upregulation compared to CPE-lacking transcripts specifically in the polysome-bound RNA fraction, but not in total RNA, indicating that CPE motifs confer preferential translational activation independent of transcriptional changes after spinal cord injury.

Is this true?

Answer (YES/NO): NO